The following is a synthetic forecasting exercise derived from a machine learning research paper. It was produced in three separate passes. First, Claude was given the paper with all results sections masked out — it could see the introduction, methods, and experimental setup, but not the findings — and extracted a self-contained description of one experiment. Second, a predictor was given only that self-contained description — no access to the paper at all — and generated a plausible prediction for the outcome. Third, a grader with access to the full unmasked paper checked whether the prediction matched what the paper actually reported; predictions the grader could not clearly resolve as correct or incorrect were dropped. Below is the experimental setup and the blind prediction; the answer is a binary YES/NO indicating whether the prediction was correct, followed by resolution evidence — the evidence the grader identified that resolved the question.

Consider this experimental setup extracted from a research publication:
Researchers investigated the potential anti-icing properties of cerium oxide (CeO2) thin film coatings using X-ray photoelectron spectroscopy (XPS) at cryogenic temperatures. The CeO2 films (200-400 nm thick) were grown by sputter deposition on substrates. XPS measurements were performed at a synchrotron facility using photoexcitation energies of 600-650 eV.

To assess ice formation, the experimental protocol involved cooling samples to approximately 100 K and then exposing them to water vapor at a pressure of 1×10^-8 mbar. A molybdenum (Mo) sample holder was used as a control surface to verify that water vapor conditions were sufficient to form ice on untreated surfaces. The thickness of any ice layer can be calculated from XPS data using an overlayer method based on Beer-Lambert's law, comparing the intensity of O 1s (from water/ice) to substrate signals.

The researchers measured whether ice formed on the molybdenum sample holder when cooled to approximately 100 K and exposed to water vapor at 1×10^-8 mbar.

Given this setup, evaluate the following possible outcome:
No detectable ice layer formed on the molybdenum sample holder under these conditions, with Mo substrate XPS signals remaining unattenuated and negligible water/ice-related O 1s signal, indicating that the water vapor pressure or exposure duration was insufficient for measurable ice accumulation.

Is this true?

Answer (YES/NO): NO